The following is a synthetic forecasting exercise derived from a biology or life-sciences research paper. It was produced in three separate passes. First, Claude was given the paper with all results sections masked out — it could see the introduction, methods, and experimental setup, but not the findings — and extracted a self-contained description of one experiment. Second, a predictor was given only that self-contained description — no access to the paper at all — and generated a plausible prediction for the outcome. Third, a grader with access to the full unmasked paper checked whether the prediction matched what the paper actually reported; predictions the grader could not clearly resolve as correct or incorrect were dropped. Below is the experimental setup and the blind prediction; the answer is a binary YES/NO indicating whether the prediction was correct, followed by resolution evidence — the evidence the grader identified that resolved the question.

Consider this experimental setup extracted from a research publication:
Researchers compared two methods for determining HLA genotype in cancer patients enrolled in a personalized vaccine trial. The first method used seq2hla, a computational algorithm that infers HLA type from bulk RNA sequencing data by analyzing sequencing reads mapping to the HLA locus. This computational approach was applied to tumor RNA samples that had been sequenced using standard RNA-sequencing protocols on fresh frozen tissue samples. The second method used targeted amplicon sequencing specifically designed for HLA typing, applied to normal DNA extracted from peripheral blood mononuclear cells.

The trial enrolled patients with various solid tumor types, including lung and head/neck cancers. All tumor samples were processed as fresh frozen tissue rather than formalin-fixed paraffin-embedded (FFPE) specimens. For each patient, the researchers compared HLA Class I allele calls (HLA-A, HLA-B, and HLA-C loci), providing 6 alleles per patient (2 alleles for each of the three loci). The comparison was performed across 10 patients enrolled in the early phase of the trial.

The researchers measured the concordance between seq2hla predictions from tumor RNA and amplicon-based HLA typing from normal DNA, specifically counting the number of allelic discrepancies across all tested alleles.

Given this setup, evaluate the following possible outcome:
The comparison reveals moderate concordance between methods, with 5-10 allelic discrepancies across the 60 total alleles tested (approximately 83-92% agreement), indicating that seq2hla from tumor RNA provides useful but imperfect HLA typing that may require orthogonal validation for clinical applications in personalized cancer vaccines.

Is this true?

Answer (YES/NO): NO